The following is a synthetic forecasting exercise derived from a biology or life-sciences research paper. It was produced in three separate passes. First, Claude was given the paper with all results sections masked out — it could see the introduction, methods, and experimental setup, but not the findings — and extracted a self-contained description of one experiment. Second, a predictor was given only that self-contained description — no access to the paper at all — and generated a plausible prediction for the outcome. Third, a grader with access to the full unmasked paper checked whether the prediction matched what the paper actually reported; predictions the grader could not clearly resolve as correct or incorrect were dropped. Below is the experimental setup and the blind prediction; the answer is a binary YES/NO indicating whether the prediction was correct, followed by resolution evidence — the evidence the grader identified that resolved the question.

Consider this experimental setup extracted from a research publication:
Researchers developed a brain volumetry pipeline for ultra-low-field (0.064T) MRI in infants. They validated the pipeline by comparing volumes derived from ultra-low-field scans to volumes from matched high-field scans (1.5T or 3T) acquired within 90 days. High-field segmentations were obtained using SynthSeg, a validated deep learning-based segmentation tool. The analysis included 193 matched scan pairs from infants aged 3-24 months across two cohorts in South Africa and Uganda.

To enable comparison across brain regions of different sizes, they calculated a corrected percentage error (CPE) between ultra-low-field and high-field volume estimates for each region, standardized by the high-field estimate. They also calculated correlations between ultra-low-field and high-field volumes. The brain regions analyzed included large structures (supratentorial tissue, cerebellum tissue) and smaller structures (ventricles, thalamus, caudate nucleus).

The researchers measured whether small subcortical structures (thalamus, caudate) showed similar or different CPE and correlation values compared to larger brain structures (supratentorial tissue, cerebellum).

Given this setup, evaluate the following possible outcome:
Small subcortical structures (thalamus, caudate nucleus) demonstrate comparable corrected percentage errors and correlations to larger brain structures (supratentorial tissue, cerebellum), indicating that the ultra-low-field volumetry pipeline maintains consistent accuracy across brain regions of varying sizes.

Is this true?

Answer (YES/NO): YES